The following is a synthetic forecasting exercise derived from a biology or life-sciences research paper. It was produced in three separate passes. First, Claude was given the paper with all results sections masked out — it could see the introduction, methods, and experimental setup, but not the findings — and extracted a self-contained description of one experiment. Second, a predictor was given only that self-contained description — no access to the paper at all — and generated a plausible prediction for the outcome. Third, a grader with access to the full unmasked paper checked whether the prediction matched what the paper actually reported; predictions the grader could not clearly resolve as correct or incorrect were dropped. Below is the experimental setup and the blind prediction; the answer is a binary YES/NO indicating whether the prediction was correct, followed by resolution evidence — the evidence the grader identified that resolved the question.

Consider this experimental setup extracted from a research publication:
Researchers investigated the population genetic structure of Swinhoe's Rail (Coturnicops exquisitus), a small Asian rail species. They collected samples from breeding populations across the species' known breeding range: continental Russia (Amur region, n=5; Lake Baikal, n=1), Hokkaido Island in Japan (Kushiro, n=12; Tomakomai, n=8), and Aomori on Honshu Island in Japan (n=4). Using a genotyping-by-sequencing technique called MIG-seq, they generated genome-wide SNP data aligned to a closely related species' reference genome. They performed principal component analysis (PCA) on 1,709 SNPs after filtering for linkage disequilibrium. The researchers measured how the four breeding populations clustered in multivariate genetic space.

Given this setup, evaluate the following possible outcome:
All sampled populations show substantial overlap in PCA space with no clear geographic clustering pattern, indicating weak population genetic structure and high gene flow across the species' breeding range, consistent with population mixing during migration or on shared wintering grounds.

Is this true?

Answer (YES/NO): NO